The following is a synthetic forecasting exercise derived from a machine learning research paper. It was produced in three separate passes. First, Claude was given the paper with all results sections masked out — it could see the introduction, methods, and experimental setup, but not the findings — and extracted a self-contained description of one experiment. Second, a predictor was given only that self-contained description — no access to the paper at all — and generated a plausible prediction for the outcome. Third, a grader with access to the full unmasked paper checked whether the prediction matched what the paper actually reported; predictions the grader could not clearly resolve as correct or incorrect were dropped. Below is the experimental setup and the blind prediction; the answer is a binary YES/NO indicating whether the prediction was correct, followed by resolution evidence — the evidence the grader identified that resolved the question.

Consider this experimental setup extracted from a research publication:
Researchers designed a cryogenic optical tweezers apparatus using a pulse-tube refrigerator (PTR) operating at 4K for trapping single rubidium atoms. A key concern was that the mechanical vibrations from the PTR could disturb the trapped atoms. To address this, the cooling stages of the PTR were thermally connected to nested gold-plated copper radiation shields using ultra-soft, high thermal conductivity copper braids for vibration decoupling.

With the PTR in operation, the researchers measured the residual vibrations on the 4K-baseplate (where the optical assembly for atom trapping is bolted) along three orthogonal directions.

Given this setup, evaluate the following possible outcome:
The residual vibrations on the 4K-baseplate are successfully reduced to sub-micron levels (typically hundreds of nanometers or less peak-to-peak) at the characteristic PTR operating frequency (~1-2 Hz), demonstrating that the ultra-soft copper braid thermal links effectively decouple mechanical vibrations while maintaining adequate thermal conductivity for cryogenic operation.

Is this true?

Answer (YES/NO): NO